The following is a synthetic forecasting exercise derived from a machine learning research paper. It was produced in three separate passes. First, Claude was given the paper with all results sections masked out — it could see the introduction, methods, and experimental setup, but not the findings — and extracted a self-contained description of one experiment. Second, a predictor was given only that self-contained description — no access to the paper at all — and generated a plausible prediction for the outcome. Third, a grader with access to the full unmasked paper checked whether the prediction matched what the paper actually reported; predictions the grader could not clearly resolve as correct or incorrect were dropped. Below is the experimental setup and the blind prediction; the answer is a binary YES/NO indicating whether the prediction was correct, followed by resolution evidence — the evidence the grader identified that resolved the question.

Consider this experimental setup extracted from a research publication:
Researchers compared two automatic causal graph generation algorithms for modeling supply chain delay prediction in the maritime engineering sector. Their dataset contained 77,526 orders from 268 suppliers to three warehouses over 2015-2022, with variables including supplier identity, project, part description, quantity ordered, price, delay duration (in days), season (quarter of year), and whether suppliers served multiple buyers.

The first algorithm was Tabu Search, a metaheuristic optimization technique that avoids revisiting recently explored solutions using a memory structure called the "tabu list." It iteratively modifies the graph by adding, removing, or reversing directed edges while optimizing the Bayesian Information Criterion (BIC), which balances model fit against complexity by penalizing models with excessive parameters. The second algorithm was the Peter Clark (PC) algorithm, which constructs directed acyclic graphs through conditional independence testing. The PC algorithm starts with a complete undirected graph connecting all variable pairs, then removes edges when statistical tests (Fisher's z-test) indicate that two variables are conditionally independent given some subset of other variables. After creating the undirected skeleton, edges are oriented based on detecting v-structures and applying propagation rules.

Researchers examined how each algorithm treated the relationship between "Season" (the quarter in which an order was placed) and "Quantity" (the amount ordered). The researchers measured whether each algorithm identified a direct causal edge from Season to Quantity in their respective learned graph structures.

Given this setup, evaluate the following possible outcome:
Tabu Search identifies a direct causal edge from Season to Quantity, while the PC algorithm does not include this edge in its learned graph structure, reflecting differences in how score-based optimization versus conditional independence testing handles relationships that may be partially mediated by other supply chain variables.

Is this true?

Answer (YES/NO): YES